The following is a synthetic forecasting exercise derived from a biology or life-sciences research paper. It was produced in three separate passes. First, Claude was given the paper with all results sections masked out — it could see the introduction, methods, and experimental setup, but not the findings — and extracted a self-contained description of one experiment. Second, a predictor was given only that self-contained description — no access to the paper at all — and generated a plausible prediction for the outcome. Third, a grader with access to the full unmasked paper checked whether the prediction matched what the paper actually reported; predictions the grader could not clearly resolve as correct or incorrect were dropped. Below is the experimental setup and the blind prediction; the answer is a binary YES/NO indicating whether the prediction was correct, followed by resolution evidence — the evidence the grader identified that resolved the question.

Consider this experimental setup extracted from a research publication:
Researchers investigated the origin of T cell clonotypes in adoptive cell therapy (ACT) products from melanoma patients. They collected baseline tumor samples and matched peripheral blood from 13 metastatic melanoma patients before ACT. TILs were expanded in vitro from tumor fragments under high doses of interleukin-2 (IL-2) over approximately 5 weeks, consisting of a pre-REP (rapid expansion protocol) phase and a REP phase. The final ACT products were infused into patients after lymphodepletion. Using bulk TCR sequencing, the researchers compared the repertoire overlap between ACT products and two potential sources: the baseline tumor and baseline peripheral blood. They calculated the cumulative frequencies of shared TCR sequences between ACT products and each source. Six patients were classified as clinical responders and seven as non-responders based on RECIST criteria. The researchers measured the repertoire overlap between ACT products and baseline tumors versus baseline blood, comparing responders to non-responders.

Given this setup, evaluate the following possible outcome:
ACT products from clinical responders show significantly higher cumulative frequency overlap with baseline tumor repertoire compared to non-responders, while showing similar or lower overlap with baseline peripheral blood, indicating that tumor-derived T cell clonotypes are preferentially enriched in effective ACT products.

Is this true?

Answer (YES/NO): YES